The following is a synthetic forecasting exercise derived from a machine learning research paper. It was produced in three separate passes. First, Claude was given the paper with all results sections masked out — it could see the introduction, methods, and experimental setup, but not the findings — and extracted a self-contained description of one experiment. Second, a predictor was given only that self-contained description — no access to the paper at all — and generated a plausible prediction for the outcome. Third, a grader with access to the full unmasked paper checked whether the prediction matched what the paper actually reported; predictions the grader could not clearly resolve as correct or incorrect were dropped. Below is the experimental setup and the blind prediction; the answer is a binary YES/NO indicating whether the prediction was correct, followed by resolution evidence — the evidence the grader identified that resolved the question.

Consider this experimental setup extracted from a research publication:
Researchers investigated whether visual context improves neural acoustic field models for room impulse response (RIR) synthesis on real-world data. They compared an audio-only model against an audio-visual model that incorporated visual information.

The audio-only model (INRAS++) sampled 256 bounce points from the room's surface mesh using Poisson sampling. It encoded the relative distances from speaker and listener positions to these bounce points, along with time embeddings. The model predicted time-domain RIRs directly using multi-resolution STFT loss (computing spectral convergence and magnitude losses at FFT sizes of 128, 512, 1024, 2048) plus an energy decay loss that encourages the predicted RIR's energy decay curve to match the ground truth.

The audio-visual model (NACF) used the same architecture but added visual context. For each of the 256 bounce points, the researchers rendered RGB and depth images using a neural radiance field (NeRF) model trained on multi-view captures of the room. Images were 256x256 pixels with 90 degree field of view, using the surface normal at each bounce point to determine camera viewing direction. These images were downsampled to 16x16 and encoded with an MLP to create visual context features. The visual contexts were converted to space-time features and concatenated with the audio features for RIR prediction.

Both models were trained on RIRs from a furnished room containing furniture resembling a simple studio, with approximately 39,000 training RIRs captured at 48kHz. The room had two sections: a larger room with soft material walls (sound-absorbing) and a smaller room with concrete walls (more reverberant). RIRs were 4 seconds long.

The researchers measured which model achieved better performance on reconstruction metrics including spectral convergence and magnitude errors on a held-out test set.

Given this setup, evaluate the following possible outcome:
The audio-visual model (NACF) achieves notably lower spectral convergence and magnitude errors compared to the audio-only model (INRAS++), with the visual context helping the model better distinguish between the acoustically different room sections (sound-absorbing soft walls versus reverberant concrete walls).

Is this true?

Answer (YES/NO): NO